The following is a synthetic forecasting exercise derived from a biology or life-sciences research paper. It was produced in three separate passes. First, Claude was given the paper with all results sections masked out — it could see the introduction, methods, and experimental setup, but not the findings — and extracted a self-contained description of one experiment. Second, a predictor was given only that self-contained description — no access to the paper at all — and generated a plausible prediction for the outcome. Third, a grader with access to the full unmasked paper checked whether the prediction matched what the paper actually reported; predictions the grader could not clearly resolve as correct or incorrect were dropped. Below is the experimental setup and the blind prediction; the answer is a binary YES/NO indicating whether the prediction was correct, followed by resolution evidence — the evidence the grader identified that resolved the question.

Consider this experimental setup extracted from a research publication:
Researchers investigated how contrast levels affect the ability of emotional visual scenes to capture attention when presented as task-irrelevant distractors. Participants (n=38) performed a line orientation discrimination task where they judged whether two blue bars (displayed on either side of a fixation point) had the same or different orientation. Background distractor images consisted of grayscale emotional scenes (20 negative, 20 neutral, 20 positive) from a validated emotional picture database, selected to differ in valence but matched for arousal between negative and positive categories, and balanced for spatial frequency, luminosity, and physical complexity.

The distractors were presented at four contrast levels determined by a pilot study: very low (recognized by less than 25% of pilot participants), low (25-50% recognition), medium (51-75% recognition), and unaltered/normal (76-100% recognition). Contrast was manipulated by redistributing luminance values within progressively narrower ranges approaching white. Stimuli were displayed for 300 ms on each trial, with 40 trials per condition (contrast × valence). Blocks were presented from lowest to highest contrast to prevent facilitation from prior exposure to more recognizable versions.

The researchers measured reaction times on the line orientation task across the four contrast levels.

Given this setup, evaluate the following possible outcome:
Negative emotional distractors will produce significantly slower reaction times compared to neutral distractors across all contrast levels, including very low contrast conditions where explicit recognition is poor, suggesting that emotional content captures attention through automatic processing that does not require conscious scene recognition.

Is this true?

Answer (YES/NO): NO